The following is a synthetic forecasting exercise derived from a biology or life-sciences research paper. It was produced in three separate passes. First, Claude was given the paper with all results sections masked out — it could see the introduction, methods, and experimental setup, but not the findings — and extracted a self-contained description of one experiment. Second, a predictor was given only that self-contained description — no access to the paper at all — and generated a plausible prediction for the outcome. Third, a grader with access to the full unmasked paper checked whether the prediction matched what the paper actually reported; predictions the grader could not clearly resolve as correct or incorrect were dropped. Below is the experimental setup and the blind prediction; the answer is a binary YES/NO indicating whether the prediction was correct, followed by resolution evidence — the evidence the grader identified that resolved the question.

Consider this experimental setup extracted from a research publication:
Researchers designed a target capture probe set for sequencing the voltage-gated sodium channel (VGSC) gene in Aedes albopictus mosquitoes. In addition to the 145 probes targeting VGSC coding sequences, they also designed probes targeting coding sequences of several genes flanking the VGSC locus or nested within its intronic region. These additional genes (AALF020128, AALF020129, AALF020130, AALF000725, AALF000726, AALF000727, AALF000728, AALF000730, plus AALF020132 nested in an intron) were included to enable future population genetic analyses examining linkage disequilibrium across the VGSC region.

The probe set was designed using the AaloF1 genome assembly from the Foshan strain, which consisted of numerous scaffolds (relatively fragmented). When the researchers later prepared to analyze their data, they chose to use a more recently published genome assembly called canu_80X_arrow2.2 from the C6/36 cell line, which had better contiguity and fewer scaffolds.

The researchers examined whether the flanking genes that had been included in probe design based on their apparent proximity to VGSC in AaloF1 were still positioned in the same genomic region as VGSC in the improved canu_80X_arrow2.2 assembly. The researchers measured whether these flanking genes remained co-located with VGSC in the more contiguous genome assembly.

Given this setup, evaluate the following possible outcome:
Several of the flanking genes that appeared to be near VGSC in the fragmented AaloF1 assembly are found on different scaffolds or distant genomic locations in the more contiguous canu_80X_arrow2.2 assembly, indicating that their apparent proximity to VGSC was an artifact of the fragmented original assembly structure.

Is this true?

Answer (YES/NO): YES